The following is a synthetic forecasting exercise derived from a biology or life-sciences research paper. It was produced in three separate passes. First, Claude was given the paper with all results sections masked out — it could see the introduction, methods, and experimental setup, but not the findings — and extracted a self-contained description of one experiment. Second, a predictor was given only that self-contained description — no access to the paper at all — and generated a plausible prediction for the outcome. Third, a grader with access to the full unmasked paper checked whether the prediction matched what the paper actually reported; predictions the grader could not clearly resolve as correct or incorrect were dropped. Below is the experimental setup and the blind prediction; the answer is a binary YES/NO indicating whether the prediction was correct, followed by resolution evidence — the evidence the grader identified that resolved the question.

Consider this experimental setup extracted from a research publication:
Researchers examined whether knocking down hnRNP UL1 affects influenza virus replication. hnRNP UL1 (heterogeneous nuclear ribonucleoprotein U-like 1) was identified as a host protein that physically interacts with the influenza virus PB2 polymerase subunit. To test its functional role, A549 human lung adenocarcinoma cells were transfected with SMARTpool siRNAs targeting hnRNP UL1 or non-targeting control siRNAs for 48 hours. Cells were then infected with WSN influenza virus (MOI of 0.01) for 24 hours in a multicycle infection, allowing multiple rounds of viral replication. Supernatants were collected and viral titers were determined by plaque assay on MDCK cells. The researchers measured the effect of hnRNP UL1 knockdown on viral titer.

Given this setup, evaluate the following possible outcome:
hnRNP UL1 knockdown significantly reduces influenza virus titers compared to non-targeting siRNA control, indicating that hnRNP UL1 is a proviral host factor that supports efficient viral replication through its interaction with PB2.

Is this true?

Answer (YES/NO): YES